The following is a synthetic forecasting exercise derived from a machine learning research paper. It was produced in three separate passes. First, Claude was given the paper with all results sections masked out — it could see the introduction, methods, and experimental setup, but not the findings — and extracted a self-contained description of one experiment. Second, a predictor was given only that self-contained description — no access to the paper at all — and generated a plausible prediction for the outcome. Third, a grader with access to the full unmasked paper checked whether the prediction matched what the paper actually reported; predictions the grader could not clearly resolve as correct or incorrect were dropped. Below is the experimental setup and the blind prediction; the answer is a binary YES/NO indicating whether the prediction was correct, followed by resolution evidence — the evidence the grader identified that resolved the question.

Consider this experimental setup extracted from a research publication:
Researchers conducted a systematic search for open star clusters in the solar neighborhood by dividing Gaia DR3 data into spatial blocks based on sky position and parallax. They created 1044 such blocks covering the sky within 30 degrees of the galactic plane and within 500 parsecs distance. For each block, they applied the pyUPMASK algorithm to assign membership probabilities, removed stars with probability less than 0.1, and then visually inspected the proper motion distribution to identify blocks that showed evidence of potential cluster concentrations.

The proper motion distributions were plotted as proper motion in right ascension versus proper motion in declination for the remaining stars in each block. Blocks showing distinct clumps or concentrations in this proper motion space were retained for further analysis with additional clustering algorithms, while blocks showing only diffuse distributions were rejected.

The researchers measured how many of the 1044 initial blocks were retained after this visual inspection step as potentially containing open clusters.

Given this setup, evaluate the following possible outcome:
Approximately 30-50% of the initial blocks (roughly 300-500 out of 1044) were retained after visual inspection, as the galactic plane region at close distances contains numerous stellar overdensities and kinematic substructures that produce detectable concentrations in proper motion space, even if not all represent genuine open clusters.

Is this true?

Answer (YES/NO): YES